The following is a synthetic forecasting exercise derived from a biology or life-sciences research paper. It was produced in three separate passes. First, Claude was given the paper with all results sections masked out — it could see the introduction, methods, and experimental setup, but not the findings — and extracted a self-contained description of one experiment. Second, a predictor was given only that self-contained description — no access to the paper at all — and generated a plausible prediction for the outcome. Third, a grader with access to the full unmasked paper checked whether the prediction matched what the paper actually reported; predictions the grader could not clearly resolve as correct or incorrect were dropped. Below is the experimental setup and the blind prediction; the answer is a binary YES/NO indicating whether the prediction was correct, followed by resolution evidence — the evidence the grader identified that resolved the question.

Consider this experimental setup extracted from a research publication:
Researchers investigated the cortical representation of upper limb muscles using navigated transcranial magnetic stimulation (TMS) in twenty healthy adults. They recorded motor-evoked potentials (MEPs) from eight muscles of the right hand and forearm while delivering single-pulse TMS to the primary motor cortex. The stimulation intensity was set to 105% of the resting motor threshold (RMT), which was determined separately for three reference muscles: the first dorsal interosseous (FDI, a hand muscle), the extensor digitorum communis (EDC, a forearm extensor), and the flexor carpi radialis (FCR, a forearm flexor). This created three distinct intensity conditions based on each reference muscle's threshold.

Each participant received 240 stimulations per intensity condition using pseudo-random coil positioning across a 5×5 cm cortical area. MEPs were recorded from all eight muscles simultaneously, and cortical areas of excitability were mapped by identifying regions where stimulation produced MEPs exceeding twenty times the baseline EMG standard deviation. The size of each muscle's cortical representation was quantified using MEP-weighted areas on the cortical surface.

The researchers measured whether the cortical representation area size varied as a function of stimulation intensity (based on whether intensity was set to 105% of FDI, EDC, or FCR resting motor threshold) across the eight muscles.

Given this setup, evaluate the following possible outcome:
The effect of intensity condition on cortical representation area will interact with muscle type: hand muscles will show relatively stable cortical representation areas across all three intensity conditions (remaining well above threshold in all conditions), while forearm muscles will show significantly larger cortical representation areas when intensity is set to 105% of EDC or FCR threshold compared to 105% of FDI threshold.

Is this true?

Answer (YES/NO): NO